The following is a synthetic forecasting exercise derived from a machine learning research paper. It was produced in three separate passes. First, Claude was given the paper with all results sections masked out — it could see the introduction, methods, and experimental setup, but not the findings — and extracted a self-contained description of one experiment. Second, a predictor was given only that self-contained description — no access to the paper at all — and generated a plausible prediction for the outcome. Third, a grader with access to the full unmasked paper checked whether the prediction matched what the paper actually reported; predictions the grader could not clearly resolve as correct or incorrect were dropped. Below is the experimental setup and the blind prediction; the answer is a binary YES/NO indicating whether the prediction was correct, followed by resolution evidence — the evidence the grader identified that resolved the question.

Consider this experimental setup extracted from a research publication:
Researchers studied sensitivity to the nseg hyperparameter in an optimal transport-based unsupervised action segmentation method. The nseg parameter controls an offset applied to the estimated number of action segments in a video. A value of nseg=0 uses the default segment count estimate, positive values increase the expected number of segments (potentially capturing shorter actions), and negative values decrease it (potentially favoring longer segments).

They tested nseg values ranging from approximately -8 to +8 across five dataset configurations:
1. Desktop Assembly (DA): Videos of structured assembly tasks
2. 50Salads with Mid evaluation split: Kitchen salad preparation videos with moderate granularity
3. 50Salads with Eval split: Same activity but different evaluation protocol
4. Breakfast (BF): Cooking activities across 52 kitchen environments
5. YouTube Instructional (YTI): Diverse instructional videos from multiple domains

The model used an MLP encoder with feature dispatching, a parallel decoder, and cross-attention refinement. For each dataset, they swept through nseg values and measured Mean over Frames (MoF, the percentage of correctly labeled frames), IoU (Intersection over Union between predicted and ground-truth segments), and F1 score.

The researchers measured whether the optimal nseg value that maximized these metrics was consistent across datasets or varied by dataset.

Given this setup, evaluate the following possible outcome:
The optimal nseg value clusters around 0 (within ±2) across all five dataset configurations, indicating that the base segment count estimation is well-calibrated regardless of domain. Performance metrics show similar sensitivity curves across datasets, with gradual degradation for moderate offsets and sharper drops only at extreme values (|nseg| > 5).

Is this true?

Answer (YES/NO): NO